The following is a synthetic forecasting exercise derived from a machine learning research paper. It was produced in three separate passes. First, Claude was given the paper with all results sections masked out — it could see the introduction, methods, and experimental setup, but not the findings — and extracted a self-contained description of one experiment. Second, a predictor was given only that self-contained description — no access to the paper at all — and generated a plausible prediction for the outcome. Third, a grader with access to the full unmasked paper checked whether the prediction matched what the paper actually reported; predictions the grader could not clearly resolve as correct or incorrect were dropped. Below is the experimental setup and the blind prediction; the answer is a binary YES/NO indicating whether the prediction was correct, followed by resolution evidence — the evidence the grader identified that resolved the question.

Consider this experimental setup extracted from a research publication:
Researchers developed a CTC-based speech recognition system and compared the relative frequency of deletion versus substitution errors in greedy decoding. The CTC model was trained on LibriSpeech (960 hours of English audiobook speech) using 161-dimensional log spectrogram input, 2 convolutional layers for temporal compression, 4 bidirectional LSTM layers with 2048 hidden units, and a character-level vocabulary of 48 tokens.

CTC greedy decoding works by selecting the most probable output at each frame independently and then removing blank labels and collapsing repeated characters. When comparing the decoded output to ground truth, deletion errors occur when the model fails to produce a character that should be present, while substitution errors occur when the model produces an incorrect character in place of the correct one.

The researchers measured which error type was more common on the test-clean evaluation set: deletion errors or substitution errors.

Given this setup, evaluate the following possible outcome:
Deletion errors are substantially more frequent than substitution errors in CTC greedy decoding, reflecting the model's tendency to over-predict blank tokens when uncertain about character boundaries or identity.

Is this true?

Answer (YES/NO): NO